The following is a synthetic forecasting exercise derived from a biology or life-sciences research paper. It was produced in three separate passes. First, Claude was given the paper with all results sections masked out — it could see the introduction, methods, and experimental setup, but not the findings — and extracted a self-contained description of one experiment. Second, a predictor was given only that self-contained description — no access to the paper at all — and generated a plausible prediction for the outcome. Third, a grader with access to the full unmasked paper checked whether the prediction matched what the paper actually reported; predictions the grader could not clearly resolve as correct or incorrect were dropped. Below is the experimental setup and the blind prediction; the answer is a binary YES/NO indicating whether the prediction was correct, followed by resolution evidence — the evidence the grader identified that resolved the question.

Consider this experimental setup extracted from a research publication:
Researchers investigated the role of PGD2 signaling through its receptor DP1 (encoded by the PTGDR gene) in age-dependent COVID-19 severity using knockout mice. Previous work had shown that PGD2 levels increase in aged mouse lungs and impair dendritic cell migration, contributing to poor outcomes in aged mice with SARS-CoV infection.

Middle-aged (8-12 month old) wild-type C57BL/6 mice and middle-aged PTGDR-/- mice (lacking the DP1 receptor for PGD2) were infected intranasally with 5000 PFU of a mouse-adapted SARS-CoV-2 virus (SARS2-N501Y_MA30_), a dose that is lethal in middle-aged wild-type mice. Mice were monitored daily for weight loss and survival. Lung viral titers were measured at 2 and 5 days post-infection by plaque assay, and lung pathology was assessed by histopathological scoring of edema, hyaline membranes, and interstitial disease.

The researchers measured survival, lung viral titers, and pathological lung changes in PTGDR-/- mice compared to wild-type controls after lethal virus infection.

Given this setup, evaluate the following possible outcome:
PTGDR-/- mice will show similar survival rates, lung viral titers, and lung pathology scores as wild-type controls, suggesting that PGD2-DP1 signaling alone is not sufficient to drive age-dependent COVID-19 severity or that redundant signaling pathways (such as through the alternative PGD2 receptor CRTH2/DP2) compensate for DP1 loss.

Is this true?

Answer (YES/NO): NO